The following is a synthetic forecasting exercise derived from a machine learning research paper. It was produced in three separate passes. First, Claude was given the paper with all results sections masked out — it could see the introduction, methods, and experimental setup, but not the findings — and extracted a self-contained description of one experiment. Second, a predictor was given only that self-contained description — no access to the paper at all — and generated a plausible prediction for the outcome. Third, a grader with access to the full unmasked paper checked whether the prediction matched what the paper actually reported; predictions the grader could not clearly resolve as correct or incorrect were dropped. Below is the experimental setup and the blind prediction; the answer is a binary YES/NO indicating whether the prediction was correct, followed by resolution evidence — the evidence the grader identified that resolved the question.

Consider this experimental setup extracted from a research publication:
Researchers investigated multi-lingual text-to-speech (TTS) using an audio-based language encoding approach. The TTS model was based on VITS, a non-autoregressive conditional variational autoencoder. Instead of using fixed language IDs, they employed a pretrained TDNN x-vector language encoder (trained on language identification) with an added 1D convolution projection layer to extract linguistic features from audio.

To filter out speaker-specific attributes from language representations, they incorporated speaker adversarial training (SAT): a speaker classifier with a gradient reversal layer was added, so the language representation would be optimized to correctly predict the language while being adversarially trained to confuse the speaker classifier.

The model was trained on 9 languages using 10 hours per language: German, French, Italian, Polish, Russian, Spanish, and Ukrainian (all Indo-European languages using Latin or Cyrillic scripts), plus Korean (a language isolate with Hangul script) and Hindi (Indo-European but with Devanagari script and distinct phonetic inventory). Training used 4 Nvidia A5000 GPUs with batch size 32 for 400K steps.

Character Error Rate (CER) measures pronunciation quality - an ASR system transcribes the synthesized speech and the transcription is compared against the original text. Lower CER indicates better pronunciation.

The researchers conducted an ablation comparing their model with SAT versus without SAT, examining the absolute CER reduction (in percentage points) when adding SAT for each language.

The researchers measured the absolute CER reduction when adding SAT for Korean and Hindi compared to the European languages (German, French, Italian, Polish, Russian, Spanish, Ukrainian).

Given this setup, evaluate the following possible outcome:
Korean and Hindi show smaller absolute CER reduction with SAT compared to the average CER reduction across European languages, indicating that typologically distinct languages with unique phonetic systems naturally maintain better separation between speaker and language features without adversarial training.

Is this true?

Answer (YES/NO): YES